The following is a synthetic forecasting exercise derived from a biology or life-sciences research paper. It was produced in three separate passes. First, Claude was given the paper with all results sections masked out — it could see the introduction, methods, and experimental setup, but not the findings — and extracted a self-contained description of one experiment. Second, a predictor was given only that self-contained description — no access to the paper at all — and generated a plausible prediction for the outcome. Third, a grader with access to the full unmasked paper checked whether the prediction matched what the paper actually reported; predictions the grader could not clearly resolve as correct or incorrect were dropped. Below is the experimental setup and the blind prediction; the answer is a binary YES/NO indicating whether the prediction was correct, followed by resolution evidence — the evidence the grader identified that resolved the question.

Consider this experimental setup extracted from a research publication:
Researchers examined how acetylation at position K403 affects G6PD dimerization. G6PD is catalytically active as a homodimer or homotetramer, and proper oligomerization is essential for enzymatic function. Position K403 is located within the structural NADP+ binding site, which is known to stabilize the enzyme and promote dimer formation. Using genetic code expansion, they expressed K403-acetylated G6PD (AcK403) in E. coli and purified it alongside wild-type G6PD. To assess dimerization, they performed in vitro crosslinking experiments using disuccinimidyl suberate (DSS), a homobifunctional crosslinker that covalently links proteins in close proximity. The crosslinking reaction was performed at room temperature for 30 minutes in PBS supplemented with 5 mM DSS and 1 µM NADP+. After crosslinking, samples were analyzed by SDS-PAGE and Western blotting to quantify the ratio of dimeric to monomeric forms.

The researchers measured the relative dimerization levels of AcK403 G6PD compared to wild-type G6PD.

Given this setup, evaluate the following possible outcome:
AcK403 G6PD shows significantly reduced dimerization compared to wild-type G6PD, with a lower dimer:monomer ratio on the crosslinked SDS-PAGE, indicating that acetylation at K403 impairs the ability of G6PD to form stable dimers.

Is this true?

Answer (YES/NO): YES